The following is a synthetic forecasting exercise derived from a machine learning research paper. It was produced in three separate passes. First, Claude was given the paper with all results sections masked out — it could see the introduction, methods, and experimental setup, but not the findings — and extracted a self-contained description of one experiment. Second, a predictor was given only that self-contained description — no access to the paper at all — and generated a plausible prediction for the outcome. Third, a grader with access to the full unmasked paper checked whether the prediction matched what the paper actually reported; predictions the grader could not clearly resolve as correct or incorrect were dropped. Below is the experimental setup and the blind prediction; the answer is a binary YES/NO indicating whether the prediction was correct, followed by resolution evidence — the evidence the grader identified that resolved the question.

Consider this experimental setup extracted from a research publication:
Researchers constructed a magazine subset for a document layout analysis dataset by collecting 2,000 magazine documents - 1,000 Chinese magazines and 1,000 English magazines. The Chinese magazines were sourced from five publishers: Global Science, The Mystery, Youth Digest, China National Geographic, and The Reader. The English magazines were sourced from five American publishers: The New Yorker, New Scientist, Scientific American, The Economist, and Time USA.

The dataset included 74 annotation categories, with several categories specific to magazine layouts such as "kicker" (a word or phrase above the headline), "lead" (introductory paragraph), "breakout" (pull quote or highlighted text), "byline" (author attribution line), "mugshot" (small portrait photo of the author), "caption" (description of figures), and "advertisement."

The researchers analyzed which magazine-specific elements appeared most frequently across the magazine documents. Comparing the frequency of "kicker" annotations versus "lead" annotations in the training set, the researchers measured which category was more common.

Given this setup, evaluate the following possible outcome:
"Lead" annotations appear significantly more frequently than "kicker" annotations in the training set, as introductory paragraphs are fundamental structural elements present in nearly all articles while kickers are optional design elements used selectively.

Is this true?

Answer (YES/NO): YES